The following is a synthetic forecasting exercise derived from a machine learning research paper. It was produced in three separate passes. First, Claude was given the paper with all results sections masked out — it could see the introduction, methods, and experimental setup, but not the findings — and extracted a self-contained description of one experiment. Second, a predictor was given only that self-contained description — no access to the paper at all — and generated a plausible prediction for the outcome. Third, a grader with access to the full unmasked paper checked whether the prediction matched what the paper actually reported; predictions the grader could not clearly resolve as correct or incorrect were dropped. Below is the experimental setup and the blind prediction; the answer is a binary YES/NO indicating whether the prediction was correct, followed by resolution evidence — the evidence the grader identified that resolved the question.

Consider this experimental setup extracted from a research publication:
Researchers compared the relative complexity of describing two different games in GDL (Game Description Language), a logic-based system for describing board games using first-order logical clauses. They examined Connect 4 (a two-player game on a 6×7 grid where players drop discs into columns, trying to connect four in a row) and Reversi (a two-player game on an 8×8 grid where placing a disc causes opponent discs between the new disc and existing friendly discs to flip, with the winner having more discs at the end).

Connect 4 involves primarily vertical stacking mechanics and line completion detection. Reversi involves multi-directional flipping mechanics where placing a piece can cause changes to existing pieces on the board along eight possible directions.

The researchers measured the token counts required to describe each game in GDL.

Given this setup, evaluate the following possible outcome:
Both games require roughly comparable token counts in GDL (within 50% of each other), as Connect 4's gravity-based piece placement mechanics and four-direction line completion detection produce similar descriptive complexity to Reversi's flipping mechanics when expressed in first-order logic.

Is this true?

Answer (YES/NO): YES